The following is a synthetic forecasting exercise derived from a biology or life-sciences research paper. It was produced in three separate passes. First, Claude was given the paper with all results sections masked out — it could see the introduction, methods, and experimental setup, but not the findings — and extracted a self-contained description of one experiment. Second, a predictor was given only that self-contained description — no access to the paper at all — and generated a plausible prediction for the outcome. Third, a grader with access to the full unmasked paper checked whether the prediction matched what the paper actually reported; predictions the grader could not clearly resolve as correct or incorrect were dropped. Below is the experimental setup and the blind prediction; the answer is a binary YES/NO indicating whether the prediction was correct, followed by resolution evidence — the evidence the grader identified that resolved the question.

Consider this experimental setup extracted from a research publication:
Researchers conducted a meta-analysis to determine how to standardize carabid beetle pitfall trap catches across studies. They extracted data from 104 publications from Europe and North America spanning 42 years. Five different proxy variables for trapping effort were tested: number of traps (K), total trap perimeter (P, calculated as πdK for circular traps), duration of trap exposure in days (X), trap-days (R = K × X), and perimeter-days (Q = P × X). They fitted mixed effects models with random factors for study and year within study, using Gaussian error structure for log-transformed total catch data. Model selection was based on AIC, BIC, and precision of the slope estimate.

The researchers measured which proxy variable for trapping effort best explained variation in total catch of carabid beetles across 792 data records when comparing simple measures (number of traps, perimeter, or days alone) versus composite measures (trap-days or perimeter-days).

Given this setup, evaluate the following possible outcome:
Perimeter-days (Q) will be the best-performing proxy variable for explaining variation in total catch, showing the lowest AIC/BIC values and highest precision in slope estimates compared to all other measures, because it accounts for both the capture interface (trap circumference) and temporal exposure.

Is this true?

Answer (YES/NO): NO